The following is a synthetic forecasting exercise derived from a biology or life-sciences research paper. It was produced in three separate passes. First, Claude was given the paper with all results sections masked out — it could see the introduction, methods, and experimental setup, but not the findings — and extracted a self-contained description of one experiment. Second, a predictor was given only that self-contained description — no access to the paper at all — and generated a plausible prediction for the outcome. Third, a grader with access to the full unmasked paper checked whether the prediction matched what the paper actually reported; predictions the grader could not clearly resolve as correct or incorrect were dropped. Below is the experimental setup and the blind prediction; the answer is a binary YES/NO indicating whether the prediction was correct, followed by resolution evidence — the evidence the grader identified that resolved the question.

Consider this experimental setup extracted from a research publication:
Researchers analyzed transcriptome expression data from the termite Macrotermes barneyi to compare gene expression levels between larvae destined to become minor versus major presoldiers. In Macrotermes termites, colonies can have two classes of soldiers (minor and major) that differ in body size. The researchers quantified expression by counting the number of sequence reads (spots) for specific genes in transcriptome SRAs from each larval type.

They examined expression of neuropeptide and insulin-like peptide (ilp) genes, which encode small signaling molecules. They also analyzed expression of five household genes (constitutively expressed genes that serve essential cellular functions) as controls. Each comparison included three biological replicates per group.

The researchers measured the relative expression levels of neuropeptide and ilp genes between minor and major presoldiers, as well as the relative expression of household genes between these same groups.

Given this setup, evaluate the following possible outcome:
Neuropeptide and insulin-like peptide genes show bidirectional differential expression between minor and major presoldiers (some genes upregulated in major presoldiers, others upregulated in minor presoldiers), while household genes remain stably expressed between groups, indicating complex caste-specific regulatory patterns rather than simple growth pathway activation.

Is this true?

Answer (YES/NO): NO